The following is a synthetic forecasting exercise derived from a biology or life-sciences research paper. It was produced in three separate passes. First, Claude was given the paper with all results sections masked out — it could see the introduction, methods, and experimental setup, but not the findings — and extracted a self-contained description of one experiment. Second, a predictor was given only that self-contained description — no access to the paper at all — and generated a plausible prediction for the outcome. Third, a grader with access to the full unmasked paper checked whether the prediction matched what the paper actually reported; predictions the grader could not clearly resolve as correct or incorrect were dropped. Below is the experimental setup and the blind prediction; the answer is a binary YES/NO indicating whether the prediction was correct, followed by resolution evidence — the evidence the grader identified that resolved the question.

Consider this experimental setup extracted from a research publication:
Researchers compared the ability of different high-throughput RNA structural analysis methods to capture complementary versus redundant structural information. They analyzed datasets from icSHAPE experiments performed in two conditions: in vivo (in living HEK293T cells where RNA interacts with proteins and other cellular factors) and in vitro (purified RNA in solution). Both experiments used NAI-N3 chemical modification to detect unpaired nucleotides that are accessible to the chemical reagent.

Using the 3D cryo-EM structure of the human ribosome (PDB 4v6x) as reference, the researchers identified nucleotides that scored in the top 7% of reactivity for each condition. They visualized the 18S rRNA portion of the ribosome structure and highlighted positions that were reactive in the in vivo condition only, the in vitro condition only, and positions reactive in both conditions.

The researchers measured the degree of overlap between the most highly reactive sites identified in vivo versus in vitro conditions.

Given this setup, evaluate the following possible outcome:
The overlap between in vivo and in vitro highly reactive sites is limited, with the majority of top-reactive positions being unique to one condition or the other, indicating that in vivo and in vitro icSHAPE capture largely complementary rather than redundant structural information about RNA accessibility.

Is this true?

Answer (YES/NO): YES